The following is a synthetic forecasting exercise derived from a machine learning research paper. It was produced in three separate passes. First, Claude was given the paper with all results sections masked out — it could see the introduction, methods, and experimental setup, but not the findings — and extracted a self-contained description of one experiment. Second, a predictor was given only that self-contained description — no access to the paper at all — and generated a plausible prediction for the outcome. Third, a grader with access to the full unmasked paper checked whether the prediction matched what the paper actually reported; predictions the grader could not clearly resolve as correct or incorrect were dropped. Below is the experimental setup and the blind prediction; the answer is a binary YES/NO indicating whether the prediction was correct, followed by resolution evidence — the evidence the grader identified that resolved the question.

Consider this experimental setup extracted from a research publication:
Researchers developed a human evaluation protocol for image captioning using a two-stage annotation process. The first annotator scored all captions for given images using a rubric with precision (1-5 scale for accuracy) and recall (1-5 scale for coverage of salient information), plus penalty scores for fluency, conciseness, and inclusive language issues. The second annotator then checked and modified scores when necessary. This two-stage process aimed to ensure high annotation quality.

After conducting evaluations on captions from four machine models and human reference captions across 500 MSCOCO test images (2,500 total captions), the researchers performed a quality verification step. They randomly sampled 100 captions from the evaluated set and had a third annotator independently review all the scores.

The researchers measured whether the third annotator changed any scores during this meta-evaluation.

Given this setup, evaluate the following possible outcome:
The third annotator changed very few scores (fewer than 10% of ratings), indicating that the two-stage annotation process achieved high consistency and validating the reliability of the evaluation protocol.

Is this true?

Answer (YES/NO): NO